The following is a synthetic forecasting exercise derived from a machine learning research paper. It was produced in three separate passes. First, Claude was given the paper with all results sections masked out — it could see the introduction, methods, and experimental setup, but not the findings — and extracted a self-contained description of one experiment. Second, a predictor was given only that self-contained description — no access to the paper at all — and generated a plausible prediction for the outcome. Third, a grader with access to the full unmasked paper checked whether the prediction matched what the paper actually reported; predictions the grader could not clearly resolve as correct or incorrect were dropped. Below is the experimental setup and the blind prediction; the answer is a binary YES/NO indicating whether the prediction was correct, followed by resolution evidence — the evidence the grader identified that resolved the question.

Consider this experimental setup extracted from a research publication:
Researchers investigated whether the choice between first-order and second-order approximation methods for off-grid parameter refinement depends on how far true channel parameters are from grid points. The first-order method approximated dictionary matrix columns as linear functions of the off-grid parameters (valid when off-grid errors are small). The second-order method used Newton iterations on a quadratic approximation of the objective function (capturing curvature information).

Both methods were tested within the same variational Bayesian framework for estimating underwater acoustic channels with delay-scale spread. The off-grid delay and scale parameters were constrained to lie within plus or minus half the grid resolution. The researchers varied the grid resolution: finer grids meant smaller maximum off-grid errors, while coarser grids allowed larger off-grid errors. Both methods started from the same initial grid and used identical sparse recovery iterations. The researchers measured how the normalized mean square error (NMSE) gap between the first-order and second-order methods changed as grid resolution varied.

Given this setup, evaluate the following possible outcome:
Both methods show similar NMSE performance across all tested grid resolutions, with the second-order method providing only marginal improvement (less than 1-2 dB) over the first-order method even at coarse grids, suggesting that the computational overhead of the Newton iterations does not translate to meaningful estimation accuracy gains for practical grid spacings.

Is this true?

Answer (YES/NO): NO